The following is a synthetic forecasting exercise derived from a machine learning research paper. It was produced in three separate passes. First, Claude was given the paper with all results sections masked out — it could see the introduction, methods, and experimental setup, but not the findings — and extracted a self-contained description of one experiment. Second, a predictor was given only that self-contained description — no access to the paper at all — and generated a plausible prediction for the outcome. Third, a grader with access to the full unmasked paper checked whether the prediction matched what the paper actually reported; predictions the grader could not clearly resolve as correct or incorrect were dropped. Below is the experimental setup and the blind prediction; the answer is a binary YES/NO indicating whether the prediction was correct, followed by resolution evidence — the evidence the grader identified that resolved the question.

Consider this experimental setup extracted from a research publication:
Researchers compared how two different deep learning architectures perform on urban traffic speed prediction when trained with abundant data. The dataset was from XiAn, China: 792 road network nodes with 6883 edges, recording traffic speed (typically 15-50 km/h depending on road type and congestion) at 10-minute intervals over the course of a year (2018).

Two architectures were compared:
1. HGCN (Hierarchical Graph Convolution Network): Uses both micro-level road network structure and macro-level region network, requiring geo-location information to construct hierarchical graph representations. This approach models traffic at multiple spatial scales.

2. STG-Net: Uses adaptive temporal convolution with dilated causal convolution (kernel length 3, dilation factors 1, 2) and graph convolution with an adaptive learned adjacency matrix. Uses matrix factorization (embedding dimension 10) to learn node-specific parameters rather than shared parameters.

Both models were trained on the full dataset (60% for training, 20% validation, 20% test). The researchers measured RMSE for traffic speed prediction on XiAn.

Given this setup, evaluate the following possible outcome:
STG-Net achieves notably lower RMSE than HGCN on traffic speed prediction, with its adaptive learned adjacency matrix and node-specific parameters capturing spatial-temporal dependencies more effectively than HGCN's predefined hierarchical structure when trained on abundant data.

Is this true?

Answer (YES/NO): NO